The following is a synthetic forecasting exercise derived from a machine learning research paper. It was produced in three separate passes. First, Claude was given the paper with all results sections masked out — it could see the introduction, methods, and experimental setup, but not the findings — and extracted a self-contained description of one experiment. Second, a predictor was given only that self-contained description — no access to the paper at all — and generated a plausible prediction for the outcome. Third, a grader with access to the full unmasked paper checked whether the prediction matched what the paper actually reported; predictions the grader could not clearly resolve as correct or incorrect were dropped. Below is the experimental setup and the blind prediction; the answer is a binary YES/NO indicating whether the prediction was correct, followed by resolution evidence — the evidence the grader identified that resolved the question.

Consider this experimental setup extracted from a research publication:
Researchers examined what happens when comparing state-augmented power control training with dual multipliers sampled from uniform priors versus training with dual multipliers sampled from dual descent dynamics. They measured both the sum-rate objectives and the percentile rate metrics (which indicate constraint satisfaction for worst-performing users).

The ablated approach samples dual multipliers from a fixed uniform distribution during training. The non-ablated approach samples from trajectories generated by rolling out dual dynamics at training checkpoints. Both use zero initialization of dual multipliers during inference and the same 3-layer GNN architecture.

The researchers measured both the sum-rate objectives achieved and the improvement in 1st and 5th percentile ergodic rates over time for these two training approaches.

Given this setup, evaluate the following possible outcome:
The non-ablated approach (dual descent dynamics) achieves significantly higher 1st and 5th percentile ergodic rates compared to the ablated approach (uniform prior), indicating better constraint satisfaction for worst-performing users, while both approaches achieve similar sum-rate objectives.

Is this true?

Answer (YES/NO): NO